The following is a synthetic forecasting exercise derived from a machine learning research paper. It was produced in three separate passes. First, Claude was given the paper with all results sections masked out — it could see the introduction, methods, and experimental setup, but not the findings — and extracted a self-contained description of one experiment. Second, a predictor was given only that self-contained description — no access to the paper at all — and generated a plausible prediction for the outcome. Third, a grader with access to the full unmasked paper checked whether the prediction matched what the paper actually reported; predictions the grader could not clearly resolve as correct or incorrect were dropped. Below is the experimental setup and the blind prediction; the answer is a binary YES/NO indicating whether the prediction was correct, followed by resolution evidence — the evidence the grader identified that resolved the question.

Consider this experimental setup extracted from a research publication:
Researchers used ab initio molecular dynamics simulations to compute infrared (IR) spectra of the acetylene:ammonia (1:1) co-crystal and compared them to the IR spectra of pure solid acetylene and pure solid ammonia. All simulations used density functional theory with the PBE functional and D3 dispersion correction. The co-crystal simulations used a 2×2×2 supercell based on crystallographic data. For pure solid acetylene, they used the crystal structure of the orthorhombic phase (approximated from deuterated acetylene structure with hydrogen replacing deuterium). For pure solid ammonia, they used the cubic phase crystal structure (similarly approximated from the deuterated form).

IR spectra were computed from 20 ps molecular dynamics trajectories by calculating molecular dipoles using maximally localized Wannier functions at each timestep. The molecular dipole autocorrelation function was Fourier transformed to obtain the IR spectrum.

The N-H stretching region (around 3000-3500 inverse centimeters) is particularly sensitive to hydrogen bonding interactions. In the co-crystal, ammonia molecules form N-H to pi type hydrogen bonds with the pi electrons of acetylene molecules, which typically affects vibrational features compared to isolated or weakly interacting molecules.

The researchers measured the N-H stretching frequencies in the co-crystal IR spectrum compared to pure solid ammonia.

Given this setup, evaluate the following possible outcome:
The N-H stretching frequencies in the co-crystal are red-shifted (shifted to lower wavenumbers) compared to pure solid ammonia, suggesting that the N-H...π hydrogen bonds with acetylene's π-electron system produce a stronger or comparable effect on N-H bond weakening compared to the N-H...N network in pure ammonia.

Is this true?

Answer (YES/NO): NO